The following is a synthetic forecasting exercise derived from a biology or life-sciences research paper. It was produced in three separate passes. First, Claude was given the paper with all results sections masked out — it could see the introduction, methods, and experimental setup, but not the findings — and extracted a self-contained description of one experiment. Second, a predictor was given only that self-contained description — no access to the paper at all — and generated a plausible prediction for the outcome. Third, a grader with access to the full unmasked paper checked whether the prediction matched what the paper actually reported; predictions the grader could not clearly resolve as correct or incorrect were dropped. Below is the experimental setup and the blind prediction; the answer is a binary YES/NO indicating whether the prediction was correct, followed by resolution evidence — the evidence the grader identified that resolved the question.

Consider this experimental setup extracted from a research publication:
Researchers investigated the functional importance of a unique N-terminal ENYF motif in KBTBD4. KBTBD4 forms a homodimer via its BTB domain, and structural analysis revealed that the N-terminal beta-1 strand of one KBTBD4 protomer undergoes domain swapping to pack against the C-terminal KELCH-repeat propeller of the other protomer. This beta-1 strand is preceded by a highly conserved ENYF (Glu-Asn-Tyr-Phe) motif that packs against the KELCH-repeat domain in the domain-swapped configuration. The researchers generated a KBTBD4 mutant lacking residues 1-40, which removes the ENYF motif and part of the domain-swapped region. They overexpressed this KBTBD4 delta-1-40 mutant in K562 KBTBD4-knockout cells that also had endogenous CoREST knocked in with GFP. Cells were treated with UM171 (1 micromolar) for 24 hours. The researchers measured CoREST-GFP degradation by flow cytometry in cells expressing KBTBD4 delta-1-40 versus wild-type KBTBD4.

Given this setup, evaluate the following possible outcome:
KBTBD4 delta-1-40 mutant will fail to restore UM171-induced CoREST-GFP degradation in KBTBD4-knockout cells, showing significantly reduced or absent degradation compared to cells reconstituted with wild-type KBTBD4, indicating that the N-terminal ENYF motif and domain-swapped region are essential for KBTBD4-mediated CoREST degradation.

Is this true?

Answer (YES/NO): YES